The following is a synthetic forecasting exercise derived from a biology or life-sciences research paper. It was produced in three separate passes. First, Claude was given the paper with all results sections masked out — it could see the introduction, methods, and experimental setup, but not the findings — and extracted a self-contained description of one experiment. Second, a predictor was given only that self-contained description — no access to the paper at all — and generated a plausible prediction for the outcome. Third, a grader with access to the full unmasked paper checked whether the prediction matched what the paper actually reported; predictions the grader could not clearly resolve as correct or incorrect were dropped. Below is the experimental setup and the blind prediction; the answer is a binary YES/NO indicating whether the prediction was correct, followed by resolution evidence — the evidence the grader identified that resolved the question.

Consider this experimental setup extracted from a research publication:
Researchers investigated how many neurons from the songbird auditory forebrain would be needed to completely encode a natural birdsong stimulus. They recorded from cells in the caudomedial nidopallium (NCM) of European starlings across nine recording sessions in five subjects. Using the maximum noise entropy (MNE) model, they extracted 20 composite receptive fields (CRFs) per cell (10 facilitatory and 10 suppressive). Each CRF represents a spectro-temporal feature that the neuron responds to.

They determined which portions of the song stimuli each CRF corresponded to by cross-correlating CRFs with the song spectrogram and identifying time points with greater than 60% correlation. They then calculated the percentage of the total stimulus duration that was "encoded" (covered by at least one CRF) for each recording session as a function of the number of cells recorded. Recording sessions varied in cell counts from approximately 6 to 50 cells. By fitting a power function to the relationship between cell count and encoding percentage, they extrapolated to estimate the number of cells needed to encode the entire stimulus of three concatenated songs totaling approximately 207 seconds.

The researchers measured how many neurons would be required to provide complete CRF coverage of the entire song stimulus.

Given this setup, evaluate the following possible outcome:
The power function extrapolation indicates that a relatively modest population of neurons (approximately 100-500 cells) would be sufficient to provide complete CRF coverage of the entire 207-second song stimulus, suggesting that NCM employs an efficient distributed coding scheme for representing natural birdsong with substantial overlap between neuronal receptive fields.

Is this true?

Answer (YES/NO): YES